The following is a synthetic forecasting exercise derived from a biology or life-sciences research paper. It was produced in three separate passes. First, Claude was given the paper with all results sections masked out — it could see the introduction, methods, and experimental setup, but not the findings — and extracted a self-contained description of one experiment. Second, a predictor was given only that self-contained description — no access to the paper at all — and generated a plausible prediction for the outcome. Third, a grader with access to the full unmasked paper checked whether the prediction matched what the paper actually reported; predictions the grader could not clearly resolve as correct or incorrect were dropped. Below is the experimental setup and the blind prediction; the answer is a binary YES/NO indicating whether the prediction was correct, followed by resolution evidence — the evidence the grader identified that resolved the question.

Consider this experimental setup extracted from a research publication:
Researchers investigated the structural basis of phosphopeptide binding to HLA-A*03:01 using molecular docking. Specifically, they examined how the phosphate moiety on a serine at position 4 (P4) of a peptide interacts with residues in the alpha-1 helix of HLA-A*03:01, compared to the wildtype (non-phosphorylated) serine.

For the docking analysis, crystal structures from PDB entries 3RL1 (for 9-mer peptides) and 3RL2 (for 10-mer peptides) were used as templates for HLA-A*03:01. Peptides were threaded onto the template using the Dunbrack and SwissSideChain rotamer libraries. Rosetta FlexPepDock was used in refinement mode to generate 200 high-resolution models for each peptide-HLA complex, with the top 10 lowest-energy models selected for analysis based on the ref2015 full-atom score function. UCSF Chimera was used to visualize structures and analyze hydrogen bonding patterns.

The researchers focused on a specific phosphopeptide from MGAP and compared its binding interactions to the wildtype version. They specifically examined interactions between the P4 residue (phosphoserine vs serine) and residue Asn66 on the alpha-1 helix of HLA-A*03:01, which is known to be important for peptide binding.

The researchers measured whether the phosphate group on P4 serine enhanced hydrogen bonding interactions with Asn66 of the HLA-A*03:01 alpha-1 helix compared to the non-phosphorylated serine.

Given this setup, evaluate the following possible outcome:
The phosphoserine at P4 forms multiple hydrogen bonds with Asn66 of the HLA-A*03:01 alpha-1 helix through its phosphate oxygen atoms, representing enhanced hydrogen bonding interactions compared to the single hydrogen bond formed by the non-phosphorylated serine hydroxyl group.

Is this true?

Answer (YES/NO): NO